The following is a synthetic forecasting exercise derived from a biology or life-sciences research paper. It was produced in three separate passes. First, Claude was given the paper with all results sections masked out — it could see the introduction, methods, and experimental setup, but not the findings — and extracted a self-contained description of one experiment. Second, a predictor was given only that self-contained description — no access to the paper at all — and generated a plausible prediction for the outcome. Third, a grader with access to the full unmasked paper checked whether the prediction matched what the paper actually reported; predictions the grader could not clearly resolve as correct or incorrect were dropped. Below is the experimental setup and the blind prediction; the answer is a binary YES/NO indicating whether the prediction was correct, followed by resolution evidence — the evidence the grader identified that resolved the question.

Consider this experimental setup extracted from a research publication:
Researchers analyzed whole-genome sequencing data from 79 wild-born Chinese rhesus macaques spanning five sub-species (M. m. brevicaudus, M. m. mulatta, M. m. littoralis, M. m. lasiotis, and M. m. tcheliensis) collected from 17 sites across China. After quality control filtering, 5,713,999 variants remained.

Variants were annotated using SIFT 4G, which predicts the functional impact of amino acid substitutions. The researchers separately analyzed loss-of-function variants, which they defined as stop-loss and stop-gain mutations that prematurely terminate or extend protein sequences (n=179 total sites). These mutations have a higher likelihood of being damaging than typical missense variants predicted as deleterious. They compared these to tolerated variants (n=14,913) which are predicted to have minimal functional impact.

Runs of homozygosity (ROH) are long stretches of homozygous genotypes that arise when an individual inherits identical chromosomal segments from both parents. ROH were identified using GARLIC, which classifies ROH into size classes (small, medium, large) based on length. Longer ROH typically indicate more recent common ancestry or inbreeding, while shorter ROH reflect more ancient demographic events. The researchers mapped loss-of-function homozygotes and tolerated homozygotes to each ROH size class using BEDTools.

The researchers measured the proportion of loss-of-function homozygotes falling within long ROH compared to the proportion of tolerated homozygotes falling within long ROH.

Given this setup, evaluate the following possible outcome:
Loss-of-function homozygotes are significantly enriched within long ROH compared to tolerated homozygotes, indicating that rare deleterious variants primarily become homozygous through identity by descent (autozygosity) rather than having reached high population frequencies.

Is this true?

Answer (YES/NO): NO